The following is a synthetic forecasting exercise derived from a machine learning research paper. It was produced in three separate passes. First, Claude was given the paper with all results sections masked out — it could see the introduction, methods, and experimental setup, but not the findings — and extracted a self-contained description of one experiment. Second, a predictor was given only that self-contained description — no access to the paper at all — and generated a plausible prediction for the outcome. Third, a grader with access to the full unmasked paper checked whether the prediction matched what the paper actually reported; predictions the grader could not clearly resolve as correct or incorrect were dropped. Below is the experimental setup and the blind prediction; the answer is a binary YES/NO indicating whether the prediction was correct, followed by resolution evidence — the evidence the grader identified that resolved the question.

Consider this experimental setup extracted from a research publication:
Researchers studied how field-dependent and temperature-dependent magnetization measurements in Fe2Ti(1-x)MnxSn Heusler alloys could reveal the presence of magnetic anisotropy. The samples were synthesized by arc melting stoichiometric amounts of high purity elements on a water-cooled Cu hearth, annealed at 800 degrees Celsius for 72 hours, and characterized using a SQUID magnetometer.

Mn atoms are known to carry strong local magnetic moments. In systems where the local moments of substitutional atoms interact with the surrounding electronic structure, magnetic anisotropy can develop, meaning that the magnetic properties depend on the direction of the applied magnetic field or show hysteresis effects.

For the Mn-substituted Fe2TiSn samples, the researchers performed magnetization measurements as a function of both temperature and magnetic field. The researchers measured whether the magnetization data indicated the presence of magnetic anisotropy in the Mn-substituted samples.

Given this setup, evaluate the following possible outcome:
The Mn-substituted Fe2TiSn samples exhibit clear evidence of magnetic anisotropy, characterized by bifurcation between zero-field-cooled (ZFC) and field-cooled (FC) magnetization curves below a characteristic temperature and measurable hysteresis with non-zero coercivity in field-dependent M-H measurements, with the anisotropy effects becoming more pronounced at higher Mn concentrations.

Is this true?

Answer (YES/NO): NO